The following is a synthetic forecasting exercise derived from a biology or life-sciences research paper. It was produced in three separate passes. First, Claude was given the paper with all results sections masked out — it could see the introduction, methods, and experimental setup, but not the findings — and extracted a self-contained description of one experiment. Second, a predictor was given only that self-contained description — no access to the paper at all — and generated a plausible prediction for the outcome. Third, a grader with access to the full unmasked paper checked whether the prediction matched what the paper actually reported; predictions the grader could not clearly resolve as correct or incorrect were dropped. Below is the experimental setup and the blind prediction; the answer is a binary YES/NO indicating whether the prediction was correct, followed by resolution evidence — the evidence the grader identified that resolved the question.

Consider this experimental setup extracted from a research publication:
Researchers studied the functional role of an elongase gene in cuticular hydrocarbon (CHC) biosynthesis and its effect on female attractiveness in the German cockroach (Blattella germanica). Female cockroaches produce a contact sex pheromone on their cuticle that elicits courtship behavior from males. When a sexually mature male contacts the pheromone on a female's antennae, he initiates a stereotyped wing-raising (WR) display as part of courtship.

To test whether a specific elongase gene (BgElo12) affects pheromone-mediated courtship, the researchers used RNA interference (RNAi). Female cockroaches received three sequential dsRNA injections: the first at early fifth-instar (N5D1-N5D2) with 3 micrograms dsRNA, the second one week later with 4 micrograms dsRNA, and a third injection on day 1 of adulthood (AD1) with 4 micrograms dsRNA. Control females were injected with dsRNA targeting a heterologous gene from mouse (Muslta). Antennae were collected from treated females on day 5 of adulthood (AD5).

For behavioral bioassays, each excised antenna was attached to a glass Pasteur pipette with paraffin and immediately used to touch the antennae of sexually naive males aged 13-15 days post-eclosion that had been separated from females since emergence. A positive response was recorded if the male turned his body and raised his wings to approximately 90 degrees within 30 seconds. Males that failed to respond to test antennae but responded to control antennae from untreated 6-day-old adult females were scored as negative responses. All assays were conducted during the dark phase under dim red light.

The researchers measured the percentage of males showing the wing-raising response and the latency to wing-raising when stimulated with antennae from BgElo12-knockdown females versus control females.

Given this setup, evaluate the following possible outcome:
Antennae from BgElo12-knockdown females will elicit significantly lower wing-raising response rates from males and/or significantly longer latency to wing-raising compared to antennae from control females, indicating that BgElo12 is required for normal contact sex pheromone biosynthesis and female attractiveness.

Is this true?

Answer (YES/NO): YES